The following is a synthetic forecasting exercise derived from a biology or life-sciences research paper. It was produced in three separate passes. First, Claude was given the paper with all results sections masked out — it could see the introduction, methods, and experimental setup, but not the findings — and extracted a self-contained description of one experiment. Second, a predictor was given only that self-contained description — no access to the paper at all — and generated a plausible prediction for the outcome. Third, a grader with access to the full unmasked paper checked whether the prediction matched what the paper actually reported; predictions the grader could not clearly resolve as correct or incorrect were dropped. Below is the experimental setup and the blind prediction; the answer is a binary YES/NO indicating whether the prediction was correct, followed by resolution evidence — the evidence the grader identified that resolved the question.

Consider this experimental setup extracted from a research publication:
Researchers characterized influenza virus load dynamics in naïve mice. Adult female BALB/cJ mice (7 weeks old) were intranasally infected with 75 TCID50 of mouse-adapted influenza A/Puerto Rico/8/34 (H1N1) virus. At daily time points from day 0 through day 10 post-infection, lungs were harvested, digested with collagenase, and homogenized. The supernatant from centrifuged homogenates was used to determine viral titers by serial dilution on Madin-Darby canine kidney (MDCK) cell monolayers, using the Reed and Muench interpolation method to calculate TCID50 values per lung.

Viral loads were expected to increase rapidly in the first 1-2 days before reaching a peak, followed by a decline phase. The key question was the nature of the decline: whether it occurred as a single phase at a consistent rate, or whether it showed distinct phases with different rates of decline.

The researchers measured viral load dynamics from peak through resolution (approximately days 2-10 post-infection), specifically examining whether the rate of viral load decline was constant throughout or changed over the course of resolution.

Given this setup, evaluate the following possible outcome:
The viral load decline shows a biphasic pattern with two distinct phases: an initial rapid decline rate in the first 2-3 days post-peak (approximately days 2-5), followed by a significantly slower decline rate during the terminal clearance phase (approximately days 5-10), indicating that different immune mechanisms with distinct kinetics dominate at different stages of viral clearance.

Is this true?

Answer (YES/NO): NO